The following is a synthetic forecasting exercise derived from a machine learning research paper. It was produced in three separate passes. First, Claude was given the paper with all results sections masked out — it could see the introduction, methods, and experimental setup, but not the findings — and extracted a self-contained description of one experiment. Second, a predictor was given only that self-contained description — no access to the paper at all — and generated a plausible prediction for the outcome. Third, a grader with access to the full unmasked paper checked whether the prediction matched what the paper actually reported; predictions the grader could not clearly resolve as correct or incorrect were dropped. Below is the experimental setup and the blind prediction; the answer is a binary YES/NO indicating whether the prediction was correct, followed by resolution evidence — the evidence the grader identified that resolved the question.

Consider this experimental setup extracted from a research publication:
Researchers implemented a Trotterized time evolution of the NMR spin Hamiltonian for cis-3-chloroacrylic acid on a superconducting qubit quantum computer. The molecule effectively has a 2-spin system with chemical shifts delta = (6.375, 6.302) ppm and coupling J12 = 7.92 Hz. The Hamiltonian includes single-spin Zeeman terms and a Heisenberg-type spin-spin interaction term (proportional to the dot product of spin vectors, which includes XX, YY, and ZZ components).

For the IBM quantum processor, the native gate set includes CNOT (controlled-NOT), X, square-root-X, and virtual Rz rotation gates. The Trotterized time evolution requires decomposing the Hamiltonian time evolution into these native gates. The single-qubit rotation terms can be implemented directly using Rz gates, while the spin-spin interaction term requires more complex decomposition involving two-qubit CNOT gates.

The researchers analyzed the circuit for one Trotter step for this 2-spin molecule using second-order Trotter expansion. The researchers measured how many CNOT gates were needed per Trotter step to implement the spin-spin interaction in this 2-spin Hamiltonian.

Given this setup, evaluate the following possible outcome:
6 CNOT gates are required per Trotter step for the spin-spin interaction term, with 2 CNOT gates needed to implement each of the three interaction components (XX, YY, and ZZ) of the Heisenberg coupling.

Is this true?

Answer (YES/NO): NO